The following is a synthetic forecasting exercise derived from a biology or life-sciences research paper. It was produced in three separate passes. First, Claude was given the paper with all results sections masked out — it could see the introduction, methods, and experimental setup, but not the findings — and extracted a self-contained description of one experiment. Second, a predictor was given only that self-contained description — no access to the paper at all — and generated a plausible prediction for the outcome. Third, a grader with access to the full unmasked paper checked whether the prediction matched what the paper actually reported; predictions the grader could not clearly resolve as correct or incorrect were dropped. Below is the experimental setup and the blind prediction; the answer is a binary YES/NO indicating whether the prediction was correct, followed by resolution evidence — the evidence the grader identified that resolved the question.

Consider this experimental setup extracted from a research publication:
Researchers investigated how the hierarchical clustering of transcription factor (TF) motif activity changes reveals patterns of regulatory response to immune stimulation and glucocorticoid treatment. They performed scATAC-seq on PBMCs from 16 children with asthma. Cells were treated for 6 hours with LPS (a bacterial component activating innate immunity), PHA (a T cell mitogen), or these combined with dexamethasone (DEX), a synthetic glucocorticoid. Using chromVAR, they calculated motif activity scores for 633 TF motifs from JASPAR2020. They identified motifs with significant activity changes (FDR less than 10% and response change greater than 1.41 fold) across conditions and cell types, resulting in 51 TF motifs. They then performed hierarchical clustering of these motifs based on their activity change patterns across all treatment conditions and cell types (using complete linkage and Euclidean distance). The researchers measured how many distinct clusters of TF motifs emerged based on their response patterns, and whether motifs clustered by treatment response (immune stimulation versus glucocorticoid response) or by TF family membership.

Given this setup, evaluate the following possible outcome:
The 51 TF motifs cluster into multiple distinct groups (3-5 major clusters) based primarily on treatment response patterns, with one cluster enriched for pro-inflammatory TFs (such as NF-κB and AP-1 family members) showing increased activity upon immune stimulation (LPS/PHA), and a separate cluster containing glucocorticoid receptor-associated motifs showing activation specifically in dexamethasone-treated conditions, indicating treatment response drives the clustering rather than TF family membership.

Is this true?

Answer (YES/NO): YES